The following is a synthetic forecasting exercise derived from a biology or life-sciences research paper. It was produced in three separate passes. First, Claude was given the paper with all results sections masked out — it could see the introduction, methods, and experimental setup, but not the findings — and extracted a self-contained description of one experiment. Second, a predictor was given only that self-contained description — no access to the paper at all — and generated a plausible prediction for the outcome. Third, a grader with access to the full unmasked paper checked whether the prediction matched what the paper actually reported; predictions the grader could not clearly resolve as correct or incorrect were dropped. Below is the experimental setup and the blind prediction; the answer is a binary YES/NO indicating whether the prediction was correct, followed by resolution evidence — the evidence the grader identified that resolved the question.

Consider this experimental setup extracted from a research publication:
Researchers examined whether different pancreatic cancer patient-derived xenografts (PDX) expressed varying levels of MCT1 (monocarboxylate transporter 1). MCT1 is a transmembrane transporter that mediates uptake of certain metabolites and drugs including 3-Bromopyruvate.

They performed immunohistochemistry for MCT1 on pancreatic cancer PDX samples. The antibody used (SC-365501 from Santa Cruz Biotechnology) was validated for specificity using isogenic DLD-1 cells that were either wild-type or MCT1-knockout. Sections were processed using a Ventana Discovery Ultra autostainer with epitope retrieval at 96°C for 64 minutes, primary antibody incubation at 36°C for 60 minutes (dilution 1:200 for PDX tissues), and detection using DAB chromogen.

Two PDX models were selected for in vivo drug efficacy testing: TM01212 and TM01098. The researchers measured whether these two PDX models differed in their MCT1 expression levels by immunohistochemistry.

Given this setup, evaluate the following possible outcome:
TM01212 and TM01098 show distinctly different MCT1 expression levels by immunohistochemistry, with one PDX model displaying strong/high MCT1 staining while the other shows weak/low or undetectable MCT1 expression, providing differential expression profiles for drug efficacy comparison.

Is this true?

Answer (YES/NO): NO